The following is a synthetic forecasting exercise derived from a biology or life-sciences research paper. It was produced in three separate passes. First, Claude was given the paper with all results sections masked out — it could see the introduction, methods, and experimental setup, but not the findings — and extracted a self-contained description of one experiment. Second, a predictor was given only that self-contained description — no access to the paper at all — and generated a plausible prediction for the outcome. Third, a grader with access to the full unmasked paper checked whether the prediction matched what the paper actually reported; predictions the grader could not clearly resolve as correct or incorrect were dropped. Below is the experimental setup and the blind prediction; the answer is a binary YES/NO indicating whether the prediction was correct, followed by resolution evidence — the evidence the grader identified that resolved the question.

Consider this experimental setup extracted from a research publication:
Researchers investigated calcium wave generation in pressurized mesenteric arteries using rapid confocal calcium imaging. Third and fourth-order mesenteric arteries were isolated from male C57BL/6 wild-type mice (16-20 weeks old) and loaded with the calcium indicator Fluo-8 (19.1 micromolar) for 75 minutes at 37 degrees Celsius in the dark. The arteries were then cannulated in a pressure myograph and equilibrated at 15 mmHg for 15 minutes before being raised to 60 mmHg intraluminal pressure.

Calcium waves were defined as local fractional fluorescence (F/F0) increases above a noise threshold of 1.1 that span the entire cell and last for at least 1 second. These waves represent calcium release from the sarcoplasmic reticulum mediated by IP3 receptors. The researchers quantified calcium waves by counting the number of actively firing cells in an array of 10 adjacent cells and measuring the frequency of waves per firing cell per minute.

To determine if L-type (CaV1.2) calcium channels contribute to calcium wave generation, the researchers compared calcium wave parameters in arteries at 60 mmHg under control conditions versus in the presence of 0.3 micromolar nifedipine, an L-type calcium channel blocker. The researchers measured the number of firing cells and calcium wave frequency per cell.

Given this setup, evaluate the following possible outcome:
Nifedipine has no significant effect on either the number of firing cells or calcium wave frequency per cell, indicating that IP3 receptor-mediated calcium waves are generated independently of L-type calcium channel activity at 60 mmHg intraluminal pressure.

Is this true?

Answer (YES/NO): YES